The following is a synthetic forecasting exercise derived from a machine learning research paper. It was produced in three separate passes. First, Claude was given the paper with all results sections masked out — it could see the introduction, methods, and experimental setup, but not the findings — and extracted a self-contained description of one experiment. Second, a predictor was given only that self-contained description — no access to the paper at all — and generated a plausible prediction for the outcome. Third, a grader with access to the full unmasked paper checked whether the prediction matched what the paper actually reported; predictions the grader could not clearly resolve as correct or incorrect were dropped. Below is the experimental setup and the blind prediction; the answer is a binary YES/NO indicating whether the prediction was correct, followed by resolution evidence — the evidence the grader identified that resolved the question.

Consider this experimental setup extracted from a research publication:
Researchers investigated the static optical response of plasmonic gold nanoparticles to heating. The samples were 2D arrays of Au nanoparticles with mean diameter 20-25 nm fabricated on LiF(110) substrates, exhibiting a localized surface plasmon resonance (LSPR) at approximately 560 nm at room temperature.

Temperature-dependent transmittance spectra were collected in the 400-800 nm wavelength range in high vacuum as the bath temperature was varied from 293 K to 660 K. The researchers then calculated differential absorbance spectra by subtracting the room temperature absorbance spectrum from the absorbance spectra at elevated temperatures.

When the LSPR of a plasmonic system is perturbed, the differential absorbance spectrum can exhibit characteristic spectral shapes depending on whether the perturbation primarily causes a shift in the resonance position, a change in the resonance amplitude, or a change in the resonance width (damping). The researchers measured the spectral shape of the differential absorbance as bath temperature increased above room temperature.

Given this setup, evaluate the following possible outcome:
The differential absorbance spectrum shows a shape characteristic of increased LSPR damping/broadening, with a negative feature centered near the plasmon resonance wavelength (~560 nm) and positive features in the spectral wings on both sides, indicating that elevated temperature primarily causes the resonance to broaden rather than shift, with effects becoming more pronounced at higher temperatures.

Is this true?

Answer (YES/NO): YES